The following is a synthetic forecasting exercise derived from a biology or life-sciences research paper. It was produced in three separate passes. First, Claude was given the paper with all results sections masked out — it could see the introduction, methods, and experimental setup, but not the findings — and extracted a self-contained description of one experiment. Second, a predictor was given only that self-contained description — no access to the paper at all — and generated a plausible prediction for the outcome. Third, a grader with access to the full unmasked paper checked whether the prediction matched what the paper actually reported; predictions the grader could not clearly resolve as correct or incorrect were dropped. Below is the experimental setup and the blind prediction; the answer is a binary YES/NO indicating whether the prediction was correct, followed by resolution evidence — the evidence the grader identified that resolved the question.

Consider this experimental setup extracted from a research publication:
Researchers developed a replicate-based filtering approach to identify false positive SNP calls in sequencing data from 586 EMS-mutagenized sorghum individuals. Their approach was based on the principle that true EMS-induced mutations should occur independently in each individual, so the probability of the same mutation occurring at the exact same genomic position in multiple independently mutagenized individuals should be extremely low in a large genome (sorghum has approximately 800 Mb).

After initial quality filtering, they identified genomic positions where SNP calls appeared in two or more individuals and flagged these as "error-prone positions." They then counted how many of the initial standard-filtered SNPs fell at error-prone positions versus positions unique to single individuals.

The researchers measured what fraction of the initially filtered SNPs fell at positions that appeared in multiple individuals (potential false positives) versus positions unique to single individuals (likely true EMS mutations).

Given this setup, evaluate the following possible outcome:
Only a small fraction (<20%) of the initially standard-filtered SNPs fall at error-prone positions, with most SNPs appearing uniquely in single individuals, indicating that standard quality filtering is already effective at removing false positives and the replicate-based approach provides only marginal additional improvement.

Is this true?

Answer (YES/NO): NO